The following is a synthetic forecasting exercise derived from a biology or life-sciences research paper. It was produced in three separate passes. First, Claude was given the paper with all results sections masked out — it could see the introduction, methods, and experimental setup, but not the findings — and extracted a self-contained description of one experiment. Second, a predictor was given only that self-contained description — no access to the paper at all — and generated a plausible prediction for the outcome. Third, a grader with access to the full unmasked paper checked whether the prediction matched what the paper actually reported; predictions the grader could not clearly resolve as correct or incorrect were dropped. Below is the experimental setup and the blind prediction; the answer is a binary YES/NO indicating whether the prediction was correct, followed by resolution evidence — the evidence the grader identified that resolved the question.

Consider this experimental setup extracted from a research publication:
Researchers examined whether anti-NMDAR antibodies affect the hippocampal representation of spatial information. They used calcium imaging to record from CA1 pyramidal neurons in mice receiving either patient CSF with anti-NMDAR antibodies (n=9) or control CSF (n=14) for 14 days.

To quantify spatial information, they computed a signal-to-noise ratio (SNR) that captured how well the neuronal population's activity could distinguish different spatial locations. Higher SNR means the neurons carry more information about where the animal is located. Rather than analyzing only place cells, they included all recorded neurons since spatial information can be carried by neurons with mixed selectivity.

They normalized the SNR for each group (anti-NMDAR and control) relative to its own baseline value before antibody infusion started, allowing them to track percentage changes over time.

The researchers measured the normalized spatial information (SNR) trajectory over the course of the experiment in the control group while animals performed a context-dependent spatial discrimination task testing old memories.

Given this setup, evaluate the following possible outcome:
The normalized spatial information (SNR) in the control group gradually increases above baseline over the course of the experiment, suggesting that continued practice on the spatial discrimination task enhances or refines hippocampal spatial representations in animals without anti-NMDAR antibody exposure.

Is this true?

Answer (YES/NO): YES